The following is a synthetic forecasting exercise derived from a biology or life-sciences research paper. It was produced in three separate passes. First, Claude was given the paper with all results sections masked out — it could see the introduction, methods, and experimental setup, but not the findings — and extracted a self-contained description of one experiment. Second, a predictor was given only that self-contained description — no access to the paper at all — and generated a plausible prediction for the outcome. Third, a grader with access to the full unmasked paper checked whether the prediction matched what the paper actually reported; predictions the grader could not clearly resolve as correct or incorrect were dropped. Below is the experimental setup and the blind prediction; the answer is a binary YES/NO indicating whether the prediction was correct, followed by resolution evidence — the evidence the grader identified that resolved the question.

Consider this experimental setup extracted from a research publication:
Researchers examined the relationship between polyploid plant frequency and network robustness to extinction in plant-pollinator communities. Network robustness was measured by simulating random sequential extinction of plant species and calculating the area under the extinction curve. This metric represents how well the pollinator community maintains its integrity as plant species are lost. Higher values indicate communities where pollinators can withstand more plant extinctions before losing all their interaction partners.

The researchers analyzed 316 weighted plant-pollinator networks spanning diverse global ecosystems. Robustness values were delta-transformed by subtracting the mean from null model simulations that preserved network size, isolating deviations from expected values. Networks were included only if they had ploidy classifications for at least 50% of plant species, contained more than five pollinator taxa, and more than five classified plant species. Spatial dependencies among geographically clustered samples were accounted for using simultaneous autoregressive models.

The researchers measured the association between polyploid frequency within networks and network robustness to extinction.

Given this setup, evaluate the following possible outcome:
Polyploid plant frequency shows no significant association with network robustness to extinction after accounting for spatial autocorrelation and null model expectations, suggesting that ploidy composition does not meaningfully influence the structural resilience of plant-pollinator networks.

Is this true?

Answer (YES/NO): YES